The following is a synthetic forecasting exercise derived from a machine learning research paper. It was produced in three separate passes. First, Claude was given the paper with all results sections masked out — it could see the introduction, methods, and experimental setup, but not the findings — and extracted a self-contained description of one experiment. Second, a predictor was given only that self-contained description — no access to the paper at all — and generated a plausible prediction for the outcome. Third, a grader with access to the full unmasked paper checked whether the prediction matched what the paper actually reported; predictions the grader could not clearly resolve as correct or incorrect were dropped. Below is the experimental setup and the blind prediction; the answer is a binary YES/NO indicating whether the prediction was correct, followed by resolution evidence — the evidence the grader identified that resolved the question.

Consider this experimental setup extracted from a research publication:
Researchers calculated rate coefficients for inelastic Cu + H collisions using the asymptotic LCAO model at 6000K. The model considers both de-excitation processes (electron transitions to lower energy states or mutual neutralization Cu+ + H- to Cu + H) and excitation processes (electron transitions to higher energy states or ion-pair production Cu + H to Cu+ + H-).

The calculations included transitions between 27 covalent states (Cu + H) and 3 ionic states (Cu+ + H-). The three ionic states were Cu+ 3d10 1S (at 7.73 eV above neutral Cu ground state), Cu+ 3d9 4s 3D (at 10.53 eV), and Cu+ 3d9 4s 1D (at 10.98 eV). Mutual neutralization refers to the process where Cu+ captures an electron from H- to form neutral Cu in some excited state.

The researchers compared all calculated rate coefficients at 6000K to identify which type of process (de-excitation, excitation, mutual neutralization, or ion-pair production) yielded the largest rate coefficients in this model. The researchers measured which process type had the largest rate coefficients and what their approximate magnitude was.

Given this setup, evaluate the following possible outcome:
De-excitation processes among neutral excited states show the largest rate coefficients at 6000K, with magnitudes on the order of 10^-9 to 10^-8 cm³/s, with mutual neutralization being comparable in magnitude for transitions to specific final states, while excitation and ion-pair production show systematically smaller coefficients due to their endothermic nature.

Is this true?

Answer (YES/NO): NO